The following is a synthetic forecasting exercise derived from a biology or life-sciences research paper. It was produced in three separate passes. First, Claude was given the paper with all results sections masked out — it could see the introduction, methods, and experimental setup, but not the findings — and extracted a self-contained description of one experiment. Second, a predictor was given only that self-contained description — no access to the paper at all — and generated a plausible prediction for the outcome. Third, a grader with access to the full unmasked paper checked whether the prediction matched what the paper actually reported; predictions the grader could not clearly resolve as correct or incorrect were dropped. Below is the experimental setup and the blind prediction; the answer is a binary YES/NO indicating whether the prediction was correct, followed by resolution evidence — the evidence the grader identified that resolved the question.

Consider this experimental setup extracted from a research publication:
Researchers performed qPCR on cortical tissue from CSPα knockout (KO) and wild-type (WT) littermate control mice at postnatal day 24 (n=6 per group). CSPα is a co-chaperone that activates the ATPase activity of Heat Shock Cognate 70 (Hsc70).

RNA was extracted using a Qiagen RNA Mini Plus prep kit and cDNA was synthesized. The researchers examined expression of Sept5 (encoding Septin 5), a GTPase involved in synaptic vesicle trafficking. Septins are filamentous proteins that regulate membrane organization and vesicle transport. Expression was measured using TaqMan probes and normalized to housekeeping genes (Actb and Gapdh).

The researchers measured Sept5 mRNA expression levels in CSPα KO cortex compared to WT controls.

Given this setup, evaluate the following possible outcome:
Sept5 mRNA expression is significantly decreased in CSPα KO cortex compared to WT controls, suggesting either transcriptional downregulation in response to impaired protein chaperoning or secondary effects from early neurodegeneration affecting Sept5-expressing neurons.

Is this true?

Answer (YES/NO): NO